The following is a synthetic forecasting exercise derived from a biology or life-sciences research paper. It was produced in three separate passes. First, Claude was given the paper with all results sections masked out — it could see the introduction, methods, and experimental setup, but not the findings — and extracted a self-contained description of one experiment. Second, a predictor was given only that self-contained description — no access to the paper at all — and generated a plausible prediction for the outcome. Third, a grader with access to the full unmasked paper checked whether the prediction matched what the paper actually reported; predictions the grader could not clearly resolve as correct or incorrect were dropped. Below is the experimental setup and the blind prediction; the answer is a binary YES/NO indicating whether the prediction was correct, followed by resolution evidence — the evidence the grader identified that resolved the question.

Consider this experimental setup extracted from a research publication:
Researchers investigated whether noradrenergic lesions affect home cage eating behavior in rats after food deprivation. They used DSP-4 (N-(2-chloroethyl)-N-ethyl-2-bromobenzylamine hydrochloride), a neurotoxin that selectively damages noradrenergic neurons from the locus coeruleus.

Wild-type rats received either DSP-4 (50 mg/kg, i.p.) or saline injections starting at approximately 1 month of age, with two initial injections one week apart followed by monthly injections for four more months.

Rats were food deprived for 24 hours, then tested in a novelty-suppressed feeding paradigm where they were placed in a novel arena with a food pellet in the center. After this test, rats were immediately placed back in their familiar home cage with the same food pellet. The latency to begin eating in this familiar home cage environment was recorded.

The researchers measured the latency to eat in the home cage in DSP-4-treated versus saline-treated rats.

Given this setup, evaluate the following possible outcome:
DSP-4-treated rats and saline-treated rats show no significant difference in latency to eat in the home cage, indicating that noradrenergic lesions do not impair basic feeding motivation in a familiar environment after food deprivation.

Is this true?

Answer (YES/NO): NO